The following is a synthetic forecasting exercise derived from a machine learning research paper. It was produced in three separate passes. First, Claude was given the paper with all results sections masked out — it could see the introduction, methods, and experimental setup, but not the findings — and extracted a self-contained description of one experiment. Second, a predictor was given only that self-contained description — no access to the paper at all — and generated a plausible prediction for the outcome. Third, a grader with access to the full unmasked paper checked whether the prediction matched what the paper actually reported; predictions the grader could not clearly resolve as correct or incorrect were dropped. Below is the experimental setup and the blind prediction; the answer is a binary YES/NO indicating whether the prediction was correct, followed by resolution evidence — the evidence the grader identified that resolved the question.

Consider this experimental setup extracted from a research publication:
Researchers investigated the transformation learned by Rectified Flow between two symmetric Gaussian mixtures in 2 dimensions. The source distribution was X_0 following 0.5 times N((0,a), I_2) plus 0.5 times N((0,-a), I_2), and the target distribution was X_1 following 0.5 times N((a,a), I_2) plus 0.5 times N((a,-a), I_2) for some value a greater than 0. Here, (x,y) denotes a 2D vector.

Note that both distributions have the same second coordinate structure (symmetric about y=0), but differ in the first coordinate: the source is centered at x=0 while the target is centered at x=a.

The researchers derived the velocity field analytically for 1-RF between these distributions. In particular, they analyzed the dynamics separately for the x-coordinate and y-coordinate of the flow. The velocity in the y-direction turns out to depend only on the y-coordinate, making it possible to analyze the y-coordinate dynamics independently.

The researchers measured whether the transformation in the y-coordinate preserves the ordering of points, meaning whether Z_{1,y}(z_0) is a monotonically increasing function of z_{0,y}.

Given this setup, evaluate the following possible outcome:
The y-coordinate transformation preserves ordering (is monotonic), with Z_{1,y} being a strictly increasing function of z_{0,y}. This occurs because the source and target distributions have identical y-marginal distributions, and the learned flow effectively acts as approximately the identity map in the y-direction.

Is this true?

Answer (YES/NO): NO